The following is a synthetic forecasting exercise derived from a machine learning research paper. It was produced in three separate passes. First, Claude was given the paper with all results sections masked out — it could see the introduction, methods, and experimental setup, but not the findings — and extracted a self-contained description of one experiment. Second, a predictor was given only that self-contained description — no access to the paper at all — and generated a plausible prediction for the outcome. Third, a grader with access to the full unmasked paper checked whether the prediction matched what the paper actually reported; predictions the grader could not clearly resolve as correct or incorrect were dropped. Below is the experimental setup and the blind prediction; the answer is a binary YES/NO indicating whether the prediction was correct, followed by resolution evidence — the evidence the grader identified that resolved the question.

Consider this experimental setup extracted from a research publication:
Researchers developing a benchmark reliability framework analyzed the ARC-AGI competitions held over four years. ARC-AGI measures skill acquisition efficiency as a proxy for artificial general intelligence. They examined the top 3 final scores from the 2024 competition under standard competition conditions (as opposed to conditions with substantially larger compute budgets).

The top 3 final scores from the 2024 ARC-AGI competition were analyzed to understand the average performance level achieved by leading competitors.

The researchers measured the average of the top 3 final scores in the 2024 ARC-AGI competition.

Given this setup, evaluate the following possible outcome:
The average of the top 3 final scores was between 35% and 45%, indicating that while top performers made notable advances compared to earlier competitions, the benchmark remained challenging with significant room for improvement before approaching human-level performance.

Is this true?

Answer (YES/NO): NO